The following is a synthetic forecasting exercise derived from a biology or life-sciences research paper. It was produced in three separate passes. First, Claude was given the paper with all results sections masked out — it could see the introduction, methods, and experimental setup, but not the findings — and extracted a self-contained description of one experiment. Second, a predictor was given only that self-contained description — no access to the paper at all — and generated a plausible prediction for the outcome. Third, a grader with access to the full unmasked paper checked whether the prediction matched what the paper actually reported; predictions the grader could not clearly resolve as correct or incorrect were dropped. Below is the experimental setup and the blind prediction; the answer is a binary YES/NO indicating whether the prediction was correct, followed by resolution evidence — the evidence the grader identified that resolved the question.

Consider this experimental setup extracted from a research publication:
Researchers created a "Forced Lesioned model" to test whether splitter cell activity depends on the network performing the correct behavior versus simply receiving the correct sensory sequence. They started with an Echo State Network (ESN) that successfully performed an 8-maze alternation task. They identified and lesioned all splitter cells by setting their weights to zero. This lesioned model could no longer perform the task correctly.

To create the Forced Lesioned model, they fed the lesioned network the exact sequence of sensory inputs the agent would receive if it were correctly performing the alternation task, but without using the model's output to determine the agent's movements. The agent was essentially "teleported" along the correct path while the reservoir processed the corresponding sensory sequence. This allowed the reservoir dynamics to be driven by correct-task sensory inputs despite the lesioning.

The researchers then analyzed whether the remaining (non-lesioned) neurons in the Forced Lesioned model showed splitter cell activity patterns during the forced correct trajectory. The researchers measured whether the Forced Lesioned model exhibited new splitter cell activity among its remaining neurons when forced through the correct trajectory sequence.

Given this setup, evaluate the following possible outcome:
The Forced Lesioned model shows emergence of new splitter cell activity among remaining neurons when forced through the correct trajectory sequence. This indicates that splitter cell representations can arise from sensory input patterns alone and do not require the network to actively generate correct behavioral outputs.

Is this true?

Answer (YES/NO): YES